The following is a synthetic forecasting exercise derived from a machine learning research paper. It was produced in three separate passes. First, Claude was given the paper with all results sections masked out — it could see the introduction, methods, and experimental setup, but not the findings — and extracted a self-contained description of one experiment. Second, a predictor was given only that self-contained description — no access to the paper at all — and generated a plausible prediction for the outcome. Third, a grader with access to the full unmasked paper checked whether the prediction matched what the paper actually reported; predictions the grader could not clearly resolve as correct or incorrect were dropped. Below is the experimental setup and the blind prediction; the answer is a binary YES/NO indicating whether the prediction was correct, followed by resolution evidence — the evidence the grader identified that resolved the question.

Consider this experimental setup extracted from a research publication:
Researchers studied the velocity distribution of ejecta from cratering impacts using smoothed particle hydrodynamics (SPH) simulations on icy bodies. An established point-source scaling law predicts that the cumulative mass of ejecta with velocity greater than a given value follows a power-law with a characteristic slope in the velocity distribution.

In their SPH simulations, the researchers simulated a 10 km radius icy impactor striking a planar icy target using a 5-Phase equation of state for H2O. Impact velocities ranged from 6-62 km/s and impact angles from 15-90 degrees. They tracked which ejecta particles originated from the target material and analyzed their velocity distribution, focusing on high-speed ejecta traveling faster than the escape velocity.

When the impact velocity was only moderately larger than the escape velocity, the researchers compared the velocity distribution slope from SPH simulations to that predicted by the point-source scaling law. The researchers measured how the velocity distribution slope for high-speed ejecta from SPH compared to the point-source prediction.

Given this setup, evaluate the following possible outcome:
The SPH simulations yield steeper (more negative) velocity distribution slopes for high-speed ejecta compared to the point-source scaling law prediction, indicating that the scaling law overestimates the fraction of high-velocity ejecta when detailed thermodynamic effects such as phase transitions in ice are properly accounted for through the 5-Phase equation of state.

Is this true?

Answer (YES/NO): NO